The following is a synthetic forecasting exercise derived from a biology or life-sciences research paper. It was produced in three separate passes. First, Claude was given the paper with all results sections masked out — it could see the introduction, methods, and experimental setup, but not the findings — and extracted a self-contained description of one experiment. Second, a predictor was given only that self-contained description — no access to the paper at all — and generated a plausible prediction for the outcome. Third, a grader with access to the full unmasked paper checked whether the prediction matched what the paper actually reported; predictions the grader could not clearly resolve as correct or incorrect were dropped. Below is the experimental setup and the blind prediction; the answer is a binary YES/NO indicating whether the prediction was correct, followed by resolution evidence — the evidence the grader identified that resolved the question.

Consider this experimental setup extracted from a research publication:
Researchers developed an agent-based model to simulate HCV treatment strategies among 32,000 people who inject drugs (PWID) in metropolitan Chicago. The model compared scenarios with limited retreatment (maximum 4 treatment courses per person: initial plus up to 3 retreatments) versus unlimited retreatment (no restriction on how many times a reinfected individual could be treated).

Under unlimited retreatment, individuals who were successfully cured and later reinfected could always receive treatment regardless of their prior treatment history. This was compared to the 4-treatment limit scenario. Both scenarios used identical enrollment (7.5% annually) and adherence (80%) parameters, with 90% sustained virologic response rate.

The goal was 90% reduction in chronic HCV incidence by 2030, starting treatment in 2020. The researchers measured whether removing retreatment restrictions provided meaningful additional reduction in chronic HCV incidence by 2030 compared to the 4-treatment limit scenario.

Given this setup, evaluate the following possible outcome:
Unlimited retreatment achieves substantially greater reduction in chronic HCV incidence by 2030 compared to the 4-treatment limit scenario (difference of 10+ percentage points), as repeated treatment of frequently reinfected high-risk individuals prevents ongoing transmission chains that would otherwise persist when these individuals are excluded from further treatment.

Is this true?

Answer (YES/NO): NO